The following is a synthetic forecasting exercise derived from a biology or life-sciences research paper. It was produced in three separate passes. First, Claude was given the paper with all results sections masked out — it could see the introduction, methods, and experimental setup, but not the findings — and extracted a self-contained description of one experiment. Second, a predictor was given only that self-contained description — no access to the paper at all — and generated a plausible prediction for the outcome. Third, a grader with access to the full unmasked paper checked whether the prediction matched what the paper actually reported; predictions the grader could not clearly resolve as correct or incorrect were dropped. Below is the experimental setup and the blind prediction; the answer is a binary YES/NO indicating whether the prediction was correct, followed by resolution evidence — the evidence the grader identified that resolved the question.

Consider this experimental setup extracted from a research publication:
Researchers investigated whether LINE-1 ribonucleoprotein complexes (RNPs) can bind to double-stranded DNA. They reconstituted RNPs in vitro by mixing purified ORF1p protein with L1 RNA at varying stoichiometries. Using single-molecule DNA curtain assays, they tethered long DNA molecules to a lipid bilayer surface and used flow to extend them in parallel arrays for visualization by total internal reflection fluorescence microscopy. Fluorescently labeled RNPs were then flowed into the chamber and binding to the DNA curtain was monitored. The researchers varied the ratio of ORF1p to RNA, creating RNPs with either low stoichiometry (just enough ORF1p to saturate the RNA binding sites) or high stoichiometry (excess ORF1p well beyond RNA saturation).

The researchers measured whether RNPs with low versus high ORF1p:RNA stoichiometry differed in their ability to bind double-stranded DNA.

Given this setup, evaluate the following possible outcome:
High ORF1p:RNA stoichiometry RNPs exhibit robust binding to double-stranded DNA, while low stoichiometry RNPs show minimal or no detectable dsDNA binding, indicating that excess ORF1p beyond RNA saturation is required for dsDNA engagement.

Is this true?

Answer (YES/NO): YES